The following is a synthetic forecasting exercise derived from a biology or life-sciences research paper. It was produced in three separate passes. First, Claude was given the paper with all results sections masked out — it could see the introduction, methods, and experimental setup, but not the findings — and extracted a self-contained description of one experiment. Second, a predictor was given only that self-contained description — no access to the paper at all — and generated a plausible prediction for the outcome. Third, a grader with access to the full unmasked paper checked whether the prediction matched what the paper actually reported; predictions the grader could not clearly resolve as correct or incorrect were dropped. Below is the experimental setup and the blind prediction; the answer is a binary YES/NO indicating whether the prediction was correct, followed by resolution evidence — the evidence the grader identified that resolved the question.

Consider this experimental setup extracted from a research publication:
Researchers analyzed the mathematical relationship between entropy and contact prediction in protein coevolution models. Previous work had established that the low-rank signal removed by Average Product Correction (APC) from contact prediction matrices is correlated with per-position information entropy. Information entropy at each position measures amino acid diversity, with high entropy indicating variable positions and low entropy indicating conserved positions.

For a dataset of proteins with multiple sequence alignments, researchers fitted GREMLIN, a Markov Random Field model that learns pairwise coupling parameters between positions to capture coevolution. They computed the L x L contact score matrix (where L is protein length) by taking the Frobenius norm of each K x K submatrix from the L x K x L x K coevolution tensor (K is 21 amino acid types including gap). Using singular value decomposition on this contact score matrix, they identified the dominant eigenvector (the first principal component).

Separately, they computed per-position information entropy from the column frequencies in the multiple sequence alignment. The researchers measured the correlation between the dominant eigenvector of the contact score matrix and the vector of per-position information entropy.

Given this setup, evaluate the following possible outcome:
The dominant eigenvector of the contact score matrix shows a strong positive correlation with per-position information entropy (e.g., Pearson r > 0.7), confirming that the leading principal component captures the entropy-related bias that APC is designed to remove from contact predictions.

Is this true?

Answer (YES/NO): YES